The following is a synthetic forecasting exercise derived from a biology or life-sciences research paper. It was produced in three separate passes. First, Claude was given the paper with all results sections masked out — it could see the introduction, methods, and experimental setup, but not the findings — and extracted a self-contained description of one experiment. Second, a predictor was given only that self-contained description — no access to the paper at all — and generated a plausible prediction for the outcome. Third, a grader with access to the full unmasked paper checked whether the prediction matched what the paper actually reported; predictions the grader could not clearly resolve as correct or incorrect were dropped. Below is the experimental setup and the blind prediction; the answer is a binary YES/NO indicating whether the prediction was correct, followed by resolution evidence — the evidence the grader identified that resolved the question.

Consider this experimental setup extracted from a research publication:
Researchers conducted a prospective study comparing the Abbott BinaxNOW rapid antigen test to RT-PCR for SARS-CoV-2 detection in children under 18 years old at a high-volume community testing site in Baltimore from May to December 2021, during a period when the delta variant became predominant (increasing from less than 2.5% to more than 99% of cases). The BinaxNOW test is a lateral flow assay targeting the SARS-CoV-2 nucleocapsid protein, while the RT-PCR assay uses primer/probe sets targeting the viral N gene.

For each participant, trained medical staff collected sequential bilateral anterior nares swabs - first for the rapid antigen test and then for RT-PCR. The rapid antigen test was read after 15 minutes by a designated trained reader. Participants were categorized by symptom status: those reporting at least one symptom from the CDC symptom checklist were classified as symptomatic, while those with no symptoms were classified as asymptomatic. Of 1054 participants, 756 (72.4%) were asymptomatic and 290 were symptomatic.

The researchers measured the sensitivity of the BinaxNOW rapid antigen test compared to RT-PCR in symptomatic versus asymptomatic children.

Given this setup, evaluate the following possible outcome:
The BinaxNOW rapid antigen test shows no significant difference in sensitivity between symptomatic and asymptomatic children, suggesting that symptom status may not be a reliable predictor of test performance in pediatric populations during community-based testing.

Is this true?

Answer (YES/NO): YES